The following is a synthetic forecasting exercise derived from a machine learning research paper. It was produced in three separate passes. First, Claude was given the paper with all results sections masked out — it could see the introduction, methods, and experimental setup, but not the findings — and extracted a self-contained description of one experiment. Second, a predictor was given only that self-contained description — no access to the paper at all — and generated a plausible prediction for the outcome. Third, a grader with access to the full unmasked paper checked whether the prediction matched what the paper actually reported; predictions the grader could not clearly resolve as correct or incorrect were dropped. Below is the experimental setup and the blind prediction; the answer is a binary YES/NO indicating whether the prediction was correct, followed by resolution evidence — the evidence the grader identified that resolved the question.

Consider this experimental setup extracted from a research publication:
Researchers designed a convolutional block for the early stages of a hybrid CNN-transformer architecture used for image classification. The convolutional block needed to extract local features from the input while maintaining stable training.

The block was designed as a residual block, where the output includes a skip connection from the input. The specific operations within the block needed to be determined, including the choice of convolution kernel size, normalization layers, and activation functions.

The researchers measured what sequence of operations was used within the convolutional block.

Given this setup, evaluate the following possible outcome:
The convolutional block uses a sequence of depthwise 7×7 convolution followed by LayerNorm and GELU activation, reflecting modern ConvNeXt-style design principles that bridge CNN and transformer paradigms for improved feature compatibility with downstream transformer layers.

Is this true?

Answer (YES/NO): NO